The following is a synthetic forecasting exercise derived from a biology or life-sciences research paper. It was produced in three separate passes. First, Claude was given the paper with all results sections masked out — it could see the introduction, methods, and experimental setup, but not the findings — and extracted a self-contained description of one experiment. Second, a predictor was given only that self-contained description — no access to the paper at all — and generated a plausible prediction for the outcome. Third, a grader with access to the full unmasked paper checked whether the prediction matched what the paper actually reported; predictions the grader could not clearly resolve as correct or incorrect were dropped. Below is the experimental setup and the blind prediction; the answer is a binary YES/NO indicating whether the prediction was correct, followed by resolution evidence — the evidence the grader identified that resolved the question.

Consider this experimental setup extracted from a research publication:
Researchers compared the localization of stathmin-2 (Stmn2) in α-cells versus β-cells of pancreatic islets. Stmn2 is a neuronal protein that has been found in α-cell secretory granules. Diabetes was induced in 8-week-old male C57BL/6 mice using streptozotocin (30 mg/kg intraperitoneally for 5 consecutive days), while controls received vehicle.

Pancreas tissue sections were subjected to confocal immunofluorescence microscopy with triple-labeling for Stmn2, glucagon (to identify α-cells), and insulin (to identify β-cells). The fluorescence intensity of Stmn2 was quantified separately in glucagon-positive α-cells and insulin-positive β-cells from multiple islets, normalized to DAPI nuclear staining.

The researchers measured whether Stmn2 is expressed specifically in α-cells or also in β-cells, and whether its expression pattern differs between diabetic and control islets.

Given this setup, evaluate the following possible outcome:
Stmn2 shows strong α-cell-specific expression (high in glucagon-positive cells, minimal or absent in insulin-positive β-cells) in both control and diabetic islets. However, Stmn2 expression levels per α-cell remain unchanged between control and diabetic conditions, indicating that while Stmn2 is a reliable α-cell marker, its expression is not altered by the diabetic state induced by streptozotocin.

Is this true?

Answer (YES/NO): NO